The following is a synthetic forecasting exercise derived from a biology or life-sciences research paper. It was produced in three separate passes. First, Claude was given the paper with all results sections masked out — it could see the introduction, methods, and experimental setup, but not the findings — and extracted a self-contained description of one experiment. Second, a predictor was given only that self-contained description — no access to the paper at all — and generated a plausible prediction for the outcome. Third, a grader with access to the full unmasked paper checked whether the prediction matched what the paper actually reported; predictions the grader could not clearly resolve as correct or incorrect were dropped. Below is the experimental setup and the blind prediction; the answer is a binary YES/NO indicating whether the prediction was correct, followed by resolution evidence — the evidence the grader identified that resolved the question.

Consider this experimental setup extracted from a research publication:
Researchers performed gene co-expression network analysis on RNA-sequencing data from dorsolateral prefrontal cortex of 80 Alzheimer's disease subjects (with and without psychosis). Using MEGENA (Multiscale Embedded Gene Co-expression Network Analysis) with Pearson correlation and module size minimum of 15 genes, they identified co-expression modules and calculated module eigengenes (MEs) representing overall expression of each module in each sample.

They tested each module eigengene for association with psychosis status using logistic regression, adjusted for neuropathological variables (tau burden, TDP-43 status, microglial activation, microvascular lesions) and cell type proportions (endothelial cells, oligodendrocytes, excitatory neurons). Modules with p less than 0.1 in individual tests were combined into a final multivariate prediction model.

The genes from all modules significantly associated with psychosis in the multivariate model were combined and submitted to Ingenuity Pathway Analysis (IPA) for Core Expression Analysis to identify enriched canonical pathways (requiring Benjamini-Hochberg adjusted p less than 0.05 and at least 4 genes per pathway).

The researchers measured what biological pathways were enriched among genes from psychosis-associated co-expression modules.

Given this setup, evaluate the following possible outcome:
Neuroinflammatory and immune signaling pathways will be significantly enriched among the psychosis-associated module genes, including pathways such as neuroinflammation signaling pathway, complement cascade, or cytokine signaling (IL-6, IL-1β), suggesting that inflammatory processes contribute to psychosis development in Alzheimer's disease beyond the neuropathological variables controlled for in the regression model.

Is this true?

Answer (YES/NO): NO